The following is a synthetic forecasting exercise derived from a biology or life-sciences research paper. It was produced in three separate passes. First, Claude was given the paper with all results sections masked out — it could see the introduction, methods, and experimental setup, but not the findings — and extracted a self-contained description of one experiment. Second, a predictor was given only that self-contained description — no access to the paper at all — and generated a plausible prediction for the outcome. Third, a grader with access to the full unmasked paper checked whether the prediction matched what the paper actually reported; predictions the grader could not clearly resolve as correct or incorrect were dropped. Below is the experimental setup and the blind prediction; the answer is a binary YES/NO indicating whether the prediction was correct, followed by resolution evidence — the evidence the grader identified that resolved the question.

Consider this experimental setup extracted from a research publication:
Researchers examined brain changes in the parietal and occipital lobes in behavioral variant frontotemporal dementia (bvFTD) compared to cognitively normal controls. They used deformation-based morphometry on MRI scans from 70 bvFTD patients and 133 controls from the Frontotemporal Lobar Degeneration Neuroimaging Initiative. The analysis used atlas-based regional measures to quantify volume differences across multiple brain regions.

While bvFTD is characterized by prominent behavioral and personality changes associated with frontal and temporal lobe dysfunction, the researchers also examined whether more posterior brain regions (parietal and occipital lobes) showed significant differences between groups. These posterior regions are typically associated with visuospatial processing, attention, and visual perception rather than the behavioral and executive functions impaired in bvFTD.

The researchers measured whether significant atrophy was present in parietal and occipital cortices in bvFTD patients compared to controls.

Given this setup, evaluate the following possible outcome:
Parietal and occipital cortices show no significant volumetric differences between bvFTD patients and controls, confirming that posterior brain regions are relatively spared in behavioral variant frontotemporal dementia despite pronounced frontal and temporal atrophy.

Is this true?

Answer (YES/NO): NO